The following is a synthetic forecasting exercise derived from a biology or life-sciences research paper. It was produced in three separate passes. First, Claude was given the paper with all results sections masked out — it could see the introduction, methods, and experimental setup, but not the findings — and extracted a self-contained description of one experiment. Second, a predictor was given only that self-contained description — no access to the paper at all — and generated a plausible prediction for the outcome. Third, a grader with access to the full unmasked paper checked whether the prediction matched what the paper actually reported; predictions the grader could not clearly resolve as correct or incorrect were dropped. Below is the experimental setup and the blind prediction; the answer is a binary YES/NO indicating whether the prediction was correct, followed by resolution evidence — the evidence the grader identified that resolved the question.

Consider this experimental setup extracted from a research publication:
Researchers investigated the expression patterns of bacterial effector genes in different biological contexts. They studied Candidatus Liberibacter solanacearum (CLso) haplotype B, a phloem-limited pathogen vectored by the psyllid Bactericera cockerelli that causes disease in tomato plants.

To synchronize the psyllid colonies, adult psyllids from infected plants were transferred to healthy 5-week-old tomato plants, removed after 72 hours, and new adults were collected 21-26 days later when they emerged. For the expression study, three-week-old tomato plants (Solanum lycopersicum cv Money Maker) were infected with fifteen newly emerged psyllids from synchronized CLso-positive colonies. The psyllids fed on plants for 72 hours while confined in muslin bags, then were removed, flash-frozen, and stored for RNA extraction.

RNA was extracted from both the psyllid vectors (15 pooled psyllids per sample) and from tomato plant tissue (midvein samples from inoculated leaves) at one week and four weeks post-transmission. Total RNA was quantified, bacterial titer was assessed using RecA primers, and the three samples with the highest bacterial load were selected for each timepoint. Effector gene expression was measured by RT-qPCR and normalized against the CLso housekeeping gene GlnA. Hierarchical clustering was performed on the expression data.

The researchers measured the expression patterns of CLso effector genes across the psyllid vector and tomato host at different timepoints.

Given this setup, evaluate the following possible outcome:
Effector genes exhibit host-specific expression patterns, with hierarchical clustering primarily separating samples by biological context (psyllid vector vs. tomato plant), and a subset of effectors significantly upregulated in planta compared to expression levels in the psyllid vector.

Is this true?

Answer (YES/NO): YES